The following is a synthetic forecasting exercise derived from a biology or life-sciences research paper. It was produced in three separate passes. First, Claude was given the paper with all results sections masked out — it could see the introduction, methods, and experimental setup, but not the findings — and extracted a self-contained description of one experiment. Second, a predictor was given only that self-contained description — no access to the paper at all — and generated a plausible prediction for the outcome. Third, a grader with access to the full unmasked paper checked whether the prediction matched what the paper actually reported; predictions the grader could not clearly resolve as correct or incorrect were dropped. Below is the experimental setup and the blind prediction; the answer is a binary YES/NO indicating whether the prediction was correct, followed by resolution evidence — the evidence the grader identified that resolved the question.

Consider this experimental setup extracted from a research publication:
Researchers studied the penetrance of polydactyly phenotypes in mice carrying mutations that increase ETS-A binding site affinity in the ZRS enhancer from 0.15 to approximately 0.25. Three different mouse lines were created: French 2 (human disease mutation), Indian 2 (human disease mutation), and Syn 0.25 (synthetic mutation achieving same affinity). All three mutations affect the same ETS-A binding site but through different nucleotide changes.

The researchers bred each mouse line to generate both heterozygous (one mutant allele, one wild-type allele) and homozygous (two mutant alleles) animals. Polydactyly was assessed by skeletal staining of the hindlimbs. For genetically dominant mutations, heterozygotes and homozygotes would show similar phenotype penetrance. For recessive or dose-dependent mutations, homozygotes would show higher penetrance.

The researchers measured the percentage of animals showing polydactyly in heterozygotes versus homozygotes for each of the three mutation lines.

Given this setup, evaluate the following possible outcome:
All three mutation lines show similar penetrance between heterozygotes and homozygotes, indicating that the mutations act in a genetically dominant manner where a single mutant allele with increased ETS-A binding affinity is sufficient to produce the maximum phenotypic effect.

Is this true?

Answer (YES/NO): NO